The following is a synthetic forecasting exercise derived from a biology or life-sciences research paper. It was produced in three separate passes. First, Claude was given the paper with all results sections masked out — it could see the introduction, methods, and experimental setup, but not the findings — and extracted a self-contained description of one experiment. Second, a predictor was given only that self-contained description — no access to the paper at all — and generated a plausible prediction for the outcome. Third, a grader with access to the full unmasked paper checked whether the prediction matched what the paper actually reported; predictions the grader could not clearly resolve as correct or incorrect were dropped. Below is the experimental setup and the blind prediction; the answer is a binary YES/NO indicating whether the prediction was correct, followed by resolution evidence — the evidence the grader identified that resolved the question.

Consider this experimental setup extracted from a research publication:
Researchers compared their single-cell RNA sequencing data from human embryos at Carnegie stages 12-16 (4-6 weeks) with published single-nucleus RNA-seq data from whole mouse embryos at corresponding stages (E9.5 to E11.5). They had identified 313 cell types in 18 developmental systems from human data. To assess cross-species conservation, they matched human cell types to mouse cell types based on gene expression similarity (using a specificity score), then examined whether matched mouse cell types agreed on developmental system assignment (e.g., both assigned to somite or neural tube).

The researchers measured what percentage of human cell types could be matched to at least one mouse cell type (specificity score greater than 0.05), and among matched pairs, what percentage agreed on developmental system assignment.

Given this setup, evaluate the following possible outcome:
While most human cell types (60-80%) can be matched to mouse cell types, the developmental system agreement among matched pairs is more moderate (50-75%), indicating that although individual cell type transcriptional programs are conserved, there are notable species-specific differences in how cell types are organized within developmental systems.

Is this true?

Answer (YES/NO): NO